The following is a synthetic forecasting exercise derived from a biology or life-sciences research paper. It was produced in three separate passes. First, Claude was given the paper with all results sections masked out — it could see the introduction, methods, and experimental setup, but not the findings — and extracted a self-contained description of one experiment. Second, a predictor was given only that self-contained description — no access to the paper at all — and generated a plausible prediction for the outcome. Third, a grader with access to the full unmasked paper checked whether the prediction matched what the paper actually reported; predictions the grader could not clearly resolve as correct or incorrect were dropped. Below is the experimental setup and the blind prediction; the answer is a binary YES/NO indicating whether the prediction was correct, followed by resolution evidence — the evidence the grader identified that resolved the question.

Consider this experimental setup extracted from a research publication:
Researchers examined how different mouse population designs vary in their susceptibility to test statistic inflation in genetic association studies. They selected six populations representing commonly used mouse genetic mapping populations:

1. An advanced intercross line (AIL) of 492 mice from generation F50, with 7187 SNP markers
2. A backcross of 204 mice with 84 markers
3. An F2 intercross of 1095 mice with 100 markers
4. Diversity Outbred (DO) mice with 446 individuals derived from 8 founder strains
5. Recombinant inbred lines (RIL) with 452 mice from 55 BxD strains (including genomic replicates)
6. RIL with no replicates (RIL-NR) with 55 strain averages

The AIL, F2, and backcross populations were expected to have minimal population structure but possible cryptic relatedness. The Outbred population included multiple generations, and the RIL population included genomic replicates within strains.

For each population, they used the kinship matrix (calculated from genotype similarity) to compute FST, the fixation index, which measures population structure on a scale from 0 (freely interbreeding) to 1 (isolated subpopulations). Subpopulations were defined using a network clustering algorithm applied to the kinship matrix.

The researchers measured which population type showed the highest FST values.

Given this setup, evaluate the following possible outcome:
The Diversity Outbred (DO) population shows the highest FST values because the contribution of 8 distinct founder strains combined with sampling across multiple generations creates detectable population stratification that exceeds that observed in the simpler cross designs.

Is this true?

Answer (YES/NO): NO